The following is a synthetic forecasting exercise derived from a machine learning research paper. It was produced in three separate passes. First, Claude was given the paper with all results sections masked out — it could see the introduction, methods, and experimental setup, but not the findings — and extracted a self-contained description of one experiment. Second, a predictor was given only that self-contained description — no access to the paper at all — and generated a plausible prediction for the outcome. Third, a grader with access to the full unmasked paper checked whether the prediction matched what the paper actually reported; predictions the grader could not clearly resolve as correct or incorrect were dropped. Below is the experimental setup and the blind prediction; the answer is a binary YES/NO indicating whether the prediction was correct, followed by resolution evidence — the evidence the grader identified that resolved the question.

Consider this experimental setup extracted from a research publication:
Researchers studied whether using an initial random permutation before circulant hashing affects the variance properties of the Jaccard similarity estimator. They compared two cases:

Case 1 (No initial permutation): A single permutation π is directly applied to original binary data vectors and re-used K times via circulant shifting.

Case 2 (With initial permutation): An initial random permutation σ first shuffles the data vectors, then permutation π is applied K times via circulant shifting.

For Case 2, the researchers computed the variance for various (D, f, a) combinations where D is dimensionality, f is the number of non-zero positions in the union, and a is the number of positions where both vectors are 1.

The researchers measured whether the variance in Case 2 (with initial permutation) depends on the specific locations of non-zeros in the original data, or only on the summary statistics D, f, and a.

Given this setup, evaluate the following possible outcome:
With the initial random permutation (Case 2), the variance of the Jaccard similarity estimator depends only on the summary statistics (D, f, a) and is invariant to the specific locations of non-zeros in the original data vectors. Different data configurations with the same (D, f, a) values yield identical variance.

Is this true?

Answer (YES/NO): YES